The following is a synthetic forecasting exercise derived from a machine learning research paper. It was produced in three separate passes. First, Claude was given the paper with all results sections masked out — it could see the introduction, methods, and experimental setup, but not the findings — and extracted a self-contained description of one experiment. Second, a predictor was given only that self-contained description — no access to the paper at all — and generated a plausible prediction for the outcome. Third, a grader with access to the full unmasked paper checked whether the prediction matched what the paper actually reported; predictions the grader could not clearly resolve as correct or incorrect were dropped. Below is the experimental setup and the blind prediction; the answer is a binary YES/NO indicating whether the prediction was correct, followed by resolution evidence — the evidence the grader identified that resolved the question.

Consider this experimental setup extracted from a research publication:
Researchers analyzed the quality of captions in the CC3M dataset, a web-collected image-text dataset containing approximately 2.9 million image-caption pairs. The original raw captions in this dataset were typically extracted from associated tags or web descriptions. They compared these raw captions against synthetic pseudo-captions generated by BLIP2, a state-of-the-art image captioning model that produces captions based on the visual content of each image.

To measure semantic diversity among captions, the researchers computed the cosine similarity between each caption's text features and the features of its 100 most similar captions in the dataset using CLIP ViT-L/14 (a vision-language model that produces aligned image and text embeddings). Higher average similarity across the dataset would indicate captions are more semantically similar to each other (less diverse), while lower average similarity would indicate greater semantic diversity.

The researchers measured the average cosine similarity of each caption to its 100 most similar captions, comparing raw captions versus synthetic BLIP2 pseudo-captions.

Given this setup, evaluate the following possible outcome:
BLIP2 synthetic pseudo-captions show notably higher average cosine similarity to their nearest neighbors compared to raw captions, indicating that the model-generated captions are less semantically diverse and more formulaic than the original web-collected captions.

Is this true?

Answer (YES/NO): NO